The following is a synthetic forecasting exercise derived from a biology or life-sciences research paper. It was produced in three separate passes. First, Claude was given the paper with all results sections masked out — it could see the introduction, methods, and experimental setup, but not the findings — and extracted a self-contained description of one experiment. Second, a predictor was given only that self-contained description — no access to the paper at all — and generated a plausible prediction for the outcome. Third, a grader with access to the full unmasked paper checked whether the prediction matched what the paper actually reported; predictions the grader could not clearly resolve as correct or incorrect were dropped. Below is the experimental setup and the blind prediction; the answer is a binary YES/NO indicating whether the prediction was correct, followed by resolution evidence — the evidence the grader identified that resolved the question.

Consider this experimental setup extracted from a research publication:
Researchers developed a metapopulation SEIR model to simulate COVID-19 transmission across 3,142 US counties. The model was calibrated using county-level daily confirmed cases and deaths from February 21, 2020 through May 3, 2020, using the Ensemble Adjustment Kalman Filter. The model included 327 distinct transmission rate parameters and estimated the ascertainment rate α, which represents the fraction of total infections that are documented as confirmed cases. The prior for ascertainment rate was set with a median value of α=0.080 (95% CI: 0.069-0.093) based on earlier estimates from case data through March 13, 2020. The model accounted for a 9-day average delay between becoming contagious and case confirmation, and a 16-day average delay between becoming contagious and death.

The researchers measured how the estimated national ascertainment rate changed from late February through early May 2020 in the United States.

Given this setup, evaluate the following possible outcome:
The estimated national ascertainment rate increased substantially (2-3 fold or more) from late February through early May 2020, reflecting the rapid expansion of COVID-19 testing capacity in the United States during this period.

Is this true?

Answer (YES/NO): NO